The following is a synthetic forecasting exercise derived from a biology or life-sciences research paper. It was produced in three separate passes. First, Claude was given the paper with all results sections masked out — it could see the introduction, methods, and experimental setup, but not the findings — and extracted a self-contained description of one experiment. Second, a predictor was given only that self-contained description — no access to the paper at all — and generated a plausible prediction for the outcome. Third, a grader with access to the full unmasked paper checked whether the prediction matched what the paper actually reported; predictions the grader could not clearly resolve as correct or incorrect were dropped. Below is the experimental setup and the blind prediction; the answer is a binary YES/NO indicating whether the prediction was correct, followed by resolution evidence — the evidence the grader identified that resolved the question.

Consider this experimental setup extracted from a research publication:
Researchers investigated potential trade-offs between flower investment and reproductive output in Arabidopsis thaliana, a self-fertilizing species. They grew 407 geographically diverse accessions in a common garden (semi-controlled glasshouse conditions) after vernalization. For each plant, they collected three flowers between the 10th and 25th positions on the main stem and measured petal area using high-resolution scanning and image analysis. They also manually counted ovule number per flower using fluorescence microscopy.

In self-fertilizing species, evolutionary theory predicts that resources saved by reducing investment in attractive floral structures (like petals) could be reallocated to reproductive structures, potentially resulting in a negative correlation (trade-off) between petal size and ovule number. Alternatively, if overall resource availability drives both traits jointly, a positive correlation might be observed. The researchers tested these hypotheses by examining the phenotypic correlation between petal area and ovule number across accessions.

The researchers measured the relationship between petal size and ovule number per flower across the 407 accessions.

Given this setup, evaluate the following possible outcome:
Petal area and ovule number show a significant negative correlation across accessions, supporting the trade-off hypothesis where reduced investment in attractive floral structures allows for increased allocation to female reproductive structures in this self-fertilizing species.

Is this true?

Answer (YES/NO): NO